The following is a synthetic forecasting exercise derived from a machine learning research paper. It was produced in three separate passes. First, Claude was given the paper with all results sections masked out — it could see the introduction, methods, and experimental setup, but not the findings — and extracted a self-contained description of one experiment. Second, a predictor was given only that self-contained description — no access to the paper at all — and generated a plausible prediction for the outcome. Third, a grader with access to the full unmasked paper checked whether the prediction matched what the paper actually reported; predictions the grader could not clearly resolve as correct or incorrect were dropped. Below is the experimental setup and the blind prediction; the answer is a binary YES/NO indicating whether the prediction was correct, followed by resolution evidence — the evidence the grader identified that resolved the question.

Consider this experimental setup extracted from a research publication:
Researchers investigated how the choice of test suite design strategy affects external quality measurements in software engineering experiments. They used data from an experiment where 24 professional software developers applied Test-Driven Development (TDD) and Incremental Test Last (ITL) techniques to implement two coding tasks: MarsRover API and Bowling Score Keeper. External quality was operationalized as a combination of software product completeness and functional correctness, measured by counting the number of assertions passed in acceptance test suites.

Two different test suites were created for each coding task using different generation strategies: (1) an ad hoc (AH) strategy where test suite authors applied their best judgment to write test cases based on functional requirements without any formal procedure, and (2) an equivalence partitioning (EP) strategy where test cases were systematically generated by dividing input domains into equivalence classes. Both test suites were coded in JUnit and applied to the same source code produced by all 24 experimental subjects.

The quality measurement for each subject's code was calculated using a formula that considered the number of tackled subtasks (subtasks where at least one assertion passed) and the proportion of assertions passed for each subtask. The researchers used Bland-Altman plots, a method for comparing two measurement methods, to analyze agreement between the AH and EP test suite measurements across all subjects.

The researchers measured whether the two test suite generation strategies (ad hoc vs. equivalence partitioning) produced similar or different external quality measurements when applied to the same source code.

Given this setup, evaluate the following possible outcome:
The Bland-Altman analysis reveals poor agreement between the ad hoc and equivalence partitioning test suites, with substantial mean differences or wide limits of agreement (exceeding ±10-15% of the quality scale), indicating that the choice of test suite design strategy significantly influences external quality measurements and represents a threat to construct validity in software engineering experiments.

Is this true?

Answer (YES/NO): YES